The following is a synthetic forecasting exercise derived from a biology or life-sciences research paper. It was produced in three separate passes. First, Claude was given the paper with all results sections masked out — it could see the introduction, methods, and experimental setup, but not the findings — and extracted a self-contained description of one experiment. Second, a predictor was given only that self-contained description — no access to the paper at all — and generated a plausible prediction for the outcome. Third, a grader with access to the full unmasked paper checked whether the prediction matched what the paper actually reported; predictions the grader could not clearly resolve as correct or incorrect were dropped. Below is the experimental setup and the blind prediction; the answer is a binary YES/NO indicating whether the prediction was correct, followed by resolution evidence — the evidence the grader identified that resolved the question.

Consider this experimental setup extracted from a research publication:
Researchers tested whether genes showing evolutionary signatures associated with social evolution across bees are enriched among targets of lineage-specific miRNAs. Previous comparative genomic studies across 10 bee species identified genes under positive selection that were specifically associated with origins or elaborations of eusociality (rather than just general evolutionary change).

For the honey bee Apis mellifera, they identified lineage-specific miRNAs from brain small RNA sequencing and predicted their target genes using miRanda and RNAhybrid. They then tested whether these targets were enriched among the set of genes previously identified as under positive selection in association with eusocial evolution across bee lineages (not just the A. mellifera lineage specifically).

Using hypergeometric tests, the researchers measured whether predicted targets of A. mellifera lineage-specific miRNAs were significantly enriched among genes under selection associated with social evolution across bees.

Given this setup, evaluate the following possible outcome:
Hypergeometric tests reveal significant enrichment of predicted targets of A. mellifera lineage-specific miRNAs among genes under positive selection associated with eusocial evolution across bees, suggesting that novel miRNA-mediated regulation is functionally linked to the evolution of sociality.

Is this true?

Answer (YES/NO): NO